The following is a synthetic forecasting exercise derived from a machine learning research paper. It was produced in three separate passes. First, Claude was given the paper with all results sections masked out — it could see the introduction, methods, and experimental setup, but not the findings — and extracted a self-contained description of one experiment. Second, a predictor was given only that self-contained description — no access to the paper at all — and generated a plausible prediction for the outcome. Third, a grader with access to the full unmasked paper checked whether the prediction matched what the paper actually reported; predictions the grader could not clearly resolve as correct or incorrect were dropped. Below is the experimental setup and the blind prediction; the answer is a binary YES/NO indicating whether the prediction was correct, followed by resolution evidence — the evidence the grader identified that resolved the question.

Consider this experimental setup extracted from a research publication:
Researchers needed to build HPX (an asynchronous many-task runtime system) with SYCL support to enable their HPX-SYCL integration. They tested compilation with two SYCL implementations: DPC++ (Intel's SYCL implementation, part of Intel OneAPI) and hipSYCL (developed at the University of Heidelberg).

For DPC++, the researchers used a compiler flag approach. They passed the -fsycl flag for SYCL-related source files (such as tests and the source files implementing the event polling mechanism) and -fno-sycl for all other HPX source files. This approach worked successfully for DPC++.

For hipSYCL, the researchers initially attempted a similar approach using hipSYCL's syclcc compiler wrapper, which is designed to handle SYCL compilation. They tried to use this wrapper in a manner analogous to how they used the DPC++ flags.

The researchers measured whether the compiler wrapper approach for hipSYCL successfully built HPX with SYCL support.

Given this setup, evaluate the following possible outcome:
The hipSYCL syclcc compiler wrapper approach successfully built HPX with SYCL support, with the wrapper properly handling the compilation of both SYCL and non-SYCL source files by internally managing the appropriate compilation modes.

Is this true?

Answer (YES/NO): NO